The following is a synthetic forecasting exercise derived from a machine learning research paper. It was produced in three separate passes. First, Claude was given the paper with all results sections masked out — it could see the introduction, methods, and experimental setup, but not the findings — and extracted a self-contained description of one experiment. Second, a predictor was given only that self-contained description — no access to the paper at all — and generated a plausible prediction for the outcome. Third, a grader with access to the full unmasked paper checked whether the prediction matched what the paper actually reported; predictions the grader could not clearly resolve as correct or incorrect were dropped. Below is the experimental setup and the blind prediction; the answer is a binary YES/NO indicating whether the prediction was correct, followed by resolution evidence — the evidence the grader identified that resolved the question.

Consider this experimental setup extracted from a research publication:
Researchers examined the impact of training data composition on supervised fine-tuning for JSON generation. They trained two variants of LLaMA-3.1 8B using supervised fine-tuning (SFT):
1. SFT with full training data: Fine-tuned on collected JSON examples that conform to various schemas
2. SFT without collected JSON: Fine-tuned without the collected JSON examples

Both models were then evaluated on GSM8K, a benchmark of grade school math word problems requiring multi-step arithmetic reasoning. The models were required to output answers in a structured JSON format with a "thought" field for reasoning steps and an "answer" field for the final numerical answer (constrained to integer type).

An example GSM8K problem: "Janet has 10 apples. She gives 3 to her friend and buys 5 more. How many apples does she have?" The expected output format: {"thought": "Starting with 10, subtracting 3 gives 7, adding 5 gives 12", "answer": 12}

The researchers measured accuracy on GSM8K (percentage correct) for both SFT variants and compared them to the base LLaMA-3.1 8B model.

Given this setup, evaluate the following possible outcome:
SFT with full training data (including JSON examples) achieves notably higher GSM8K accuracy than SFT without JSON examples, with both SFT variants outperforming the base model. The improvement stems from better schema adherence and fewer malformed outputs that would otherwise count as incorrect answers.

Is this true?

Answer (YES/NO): NO